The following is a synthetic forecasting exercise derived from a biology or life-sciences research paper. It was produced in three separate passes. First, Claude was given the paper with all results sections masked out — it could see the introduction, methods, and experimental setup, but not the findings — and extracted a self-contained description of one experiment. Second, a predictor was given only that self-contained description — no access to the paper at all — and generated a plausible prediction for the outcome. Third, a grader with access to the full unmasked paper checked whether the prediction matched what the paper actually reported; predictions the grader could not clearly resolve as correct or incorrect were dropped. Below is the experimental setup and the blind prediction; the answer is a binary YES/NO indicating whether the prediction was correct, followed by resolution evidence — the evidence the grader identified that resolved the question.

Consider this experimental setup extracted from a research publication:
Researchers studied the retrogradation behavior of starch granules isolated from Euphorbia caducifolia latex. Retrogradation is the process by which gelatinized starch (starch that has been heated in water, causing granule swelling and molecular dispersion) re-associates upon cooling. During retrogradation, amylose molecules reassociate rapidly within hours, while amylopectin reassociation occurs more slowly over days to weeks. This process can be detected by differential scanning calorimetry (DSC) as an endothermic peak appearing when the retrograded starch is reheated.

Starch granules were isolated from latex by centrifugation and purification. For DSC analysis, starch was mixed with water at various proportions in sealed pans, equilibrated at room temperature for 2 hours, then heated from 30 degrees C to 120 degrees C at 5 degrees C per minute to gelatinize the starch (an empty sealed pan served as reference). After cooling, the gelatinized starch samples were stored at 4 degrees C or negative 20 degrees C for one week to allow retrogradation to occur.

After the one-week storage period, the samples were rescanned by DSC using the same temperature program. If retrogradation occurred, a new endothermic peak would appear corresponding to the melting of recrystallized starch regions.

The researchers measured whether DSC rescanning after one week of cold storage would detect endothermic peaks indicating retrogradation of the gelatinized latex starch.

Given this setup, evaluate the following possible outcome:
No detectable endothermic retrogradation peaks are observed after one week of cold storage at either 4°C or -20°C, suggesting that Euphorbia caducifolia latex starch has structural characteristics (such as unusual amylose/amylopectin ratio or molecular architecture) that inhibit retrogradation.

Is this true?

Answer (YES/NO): YES